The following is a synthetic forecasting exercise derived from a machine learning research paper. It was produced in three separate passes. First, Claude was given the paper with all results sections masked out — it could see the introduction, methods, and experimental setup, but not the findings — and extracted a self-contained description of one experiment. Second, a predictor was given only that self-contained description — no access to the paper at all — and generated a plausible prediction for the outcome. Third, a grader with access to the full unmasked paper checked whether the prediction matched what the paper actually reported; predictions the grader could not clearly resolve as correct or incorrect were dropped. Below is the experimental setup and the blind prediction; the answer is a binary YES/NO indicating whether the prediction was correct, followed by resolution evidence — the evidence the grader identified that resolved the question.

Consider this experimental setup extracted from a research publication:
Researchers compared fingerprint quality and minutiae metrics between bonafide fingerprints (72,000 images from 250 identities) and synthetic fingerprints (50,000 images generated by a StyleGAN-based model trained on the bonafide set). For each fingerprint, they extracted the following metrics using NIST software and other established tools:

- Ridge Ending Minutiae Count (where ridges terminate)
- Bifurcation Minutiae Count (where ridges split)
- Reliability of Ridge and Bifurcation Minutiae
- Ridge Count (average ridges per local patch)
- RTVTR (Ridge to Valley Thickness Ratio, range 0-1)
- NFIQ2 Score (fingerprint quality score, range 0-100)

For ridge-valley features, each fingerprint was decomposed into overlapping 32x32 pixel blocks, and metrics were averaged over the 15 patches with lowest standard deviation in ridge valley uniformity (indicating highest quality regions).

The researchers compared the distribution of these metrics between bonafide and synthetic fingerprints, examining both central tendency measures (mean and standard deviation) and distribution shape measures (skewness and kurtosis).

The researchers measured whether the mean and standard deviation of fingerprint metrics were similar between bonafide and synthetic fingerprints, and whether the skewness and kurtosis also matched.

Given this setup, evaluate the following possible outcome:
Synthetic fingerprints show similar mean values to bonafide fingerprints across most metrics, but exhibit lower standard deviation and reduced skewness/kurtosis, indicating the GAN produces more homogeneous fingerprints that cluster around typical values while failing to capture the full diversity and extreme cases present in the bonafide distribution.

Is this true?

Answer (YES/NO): NO